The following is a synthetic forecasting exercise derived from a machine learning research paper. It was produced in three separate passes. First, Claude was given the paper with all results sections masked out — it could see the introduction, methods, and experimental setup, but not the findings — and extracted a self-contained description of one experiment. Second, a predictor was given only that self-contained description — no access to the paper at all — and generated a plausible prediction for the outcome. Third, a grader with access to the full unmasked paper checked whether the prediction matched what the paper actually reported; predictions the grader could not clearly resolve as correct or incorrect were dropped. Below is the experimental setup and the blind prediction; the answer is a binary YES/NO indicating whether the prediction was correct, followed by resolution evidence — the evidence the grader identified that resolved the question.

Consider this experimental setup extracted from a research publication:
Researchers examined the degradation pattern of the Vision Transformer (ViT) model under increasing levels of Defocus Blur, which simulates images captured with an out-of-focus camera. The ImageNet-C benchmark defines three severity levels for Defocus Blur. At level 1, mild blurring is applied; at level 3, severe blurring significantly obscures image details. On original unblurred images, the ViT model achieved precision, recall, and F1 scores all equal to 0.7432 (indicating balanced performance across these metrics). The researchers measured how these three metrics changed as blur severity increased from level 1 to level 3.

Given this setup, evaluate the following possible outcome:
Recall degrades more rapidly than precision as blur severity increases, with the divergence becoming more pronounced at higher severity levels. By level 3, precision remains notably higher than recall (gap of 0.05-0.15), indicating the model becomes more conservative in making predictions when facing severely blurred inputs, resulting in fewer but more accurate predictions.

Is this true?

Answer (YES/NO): YES